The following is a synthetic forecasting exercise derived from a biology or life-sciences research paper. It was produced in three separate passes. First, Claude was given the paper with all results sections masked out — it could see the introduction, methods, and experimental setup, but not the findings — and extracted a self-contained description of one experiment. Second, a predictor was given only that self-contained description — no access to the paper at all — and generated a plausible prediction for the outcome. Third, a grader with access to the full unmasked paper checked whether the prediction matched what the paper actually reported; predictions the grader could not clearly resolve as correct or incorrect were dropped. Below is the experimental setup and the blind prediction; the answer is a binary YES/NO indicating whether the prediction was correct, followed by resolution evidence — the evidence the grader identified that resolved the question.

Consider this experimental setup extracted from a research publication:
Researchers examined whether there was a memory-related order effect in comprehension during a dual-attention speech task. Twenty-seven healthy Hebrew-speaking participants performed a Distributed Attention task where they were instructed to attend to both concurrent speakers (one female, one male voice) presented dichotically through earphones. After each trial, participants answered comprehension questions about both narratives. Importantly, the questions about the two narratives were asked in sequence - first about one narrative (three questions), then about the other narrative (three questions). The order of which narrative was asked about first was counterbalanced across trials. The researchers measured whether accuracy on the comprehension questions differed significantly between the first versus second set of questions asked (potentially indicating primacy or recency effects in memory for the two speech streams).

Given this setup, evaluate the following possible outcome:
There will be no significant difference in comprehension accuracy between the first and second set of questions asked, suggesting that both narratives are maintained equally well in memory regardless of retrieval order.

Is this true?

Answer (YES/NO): YES